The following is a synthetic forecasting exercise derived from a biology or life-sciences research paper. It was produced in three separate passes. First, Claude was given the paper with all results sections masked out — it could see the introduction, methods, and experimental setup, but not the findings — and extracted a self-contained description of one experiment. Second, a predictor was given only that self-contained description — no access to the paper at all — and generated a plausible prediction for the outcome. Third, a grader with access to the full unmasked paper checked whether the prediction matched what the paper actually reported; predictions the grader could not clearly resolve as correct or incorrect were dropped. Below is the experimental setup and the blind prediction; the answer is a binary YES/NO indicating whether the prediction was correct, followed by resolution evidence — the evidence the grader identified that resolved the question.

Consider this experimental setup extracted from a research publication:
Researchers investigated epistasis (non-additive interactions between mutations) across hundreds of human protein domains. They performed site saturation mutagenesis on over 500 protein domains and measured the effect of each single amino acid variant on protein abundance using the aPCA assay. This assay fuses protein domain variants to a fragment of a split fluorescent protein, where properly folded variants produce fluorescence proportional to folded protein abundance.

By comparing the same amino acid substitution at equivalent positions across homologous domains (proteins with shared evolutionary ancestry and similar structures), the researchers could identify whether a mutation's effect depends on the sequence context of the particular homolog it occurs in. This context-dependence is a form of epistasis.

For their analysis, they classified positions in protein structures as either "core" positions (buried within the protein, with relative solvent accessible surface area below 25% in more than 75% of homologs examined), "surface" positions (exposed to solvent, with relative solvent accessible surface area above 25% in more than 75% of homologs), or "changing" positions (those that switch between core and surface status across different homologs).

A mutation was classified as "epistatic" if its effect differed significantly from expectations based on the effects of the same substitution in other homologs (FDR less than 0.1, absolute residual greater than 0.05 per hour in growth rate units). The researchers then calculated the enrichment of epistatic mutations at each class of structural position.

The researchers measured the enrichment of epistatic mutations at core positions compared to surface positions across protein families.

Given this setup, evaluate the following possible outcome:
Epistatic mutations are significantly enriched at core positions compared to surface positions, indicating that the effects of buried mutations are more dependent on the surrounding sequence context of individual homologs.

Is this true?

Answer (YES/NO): YES